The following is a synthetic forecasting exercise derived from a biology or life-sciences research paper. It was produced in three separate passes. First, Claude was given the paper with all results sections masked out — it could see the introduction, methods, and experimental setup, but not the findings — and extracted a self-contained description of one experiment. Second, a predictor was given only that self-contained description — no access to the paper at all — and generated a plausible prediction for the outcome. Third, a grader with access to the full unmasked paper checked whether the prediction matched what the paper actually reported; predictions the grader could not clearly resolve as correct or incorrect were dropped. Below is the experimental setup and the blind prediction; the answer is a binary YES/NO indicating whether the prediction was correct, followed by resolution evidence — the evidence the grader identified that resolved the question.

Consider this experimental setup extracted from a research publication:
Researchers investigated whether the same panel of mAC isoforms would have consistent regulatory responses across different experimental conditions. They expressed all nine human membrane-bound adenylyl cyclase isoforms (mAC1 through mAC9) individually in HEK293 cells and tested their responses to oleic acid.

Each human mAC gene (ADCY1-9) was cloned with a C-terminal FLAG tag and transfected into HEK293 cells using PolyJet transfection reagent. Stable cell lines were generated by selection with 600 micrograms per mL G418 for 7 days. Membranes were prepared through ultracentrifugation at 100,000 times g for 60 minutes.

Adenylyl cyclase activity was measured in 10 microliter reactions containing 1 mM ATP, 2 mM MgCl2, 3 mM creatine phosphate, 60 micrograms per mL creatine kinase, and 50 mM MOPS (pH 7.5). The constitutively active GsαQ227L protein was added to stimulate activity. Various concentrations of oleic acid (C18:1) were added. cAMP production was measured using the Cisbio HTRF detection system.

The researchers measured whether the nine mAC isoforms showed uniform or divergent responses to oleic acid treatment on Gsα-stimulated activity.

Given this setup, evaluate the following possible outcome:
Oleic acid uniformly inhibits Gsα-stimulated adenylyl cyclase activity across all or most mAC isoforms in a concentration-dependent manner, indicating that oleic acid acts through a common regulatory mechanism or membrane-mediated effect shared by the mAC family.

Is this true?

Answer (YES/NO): NO